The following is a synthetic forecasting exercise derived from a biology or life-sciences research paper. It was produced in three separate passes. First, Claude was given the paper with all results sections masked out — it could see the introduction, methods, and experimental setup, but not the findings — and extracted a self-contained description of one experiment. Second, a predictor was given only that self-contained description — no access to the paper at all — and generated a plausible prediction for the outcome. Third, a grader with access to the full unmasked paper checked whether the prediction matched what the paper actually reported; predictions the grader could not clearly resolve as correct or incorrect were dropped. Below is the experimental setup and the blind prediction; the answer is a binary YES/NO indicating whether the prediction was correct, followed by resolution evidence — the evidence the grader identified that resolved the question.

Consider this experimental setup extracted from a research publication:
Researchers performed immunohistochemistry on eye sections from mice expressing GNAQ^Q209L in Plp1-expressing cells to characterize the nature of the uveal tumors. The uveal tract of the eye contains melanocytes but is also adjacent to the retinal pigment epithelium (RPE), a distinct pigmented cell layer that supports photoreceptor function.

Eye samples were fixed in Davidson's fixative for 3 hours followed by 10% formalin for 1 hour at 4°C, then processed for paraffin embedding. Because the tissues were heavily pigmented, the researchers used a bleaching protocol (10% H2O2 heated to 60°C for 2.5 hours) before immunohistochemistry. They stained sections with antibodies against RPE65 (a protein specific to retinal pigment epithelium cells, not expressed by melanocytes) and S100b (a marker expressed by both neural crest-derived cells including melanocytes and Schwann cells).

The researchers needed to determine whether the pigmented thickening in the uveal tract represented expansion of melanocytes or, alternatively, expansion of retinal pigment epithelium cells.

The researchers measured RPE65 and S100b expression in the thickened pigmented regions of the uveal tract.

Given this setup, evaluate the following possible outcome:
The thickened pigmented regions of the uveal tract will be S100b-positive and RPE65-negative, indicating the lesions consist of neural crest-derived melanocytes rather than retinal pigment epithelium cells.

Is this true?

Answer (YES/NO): YES